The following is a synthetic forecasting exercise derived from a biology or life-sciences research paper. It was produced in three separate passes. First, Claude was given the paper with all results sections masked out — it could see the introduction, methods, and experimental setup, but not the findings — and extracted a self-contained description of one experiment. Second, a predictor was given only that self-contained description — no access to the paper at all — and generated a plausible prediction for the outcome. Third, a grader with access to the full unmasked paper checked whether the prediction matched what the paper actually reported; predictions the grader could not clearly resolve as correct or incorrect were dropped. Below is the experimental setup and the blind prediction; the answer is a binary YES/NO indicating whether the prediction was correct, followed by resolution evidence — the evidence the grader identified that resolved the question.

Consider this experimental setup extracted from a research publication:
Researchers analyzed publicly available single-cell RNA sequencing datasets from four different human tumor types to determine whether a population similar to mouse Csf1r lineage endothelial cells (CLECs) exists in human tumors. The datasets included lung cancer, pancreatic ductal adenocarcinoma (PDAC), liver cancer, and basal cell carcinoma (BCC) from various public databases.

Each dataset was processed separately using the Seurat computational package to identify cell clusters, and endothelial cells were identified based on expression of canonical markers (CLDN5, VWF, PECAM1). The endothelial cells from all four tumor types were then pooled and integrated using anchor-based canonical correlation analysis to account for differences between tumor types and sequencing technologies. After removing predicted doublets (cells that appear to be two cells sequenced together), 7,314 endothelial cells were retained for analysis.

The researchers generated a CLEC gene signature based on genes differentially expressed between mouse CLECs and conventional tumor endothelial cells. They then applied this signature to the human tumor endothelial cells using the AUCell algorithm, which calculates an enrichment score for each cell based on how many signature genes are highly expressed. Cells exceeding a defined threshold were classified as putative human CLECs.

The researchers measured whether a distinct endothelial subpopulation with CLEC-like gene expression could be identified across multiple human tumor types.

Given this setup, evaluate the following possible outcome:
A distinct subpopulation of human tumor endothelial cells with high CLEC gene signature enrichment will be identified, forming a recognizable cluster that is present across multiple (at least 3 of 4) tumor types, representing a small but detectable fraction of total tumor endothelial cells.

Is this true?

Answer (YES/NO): NO